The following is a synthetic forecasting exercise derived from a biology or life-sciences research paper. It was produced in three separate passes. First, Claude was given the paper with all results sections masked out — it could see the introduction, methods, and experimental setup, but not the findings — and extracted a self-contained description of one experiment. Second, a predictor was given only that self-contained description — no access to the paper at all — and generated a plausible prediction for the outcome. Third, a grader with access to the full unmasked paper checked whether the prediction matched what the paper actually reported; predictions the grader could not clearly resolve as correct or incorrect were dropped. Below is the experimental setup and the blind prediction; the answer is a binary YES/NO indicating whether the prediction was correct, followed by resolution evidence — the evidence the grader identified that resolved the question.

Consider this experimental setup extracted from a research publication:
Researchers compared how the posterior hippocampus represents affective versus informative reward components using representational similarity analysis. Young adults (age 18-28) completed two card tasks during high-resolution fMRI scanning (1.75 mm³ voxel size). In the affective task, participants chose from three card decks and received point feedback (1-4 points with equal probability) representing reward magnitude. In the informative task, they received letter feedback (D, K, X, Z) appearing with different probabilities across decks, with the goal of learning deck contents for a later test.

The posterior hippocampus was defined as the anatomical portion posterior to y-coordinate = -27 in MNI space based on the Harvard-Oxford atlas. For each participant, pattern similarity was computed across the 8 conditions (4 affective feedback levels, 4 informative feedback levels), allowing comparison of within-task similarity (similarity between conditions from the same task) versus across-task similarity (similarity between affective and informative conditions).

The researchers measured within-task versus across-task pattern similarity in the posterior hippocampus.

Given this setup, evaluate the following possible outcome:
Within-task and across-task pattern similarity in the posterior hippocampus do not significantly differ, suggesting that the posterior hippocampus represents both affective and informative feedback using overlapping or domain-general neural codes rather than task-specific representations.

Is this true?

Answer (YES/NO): NO